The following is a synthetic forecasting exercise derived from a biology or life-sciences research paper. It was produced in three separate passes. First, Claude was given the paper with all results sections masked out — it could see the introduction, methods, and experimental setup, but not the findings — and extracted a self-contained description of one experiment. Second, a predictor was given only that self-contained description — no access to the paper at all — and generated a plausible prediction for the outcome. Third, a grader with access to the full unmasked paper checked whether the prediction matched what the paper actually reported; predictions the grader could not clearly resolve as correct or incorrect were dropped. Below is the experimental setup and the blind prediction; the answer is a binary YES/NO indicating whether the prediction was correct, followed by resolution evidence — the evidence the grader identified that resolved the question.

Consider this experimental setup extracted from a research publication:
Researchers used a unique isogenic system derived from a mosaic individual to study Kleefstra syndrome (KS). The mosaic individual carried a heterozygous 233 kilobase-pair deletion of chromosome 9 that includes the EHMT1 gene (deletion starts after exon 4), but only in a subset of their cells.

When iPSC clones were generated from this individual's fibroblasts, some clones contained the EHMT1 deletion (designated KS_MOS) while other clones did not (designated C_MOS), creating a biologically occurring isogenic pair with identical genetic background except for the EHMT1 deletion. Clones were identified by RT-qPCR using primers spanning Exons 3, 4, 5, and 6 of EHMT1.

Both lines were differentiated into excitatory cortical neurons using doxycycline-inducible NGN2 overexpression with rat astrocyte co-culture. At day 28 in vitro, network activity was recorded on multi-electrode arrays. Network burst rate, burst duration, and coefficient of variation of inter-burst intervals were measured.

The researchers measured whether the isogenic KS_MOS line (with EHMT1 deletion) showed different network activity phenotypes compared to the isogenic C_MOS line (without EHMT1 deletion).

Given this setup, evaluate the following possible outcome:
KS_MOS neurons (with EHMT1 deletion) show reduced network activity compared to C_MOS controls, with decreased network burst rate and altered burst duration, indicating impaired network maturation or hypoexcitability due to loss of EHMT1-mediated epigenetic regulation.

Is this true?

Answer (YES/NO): NO